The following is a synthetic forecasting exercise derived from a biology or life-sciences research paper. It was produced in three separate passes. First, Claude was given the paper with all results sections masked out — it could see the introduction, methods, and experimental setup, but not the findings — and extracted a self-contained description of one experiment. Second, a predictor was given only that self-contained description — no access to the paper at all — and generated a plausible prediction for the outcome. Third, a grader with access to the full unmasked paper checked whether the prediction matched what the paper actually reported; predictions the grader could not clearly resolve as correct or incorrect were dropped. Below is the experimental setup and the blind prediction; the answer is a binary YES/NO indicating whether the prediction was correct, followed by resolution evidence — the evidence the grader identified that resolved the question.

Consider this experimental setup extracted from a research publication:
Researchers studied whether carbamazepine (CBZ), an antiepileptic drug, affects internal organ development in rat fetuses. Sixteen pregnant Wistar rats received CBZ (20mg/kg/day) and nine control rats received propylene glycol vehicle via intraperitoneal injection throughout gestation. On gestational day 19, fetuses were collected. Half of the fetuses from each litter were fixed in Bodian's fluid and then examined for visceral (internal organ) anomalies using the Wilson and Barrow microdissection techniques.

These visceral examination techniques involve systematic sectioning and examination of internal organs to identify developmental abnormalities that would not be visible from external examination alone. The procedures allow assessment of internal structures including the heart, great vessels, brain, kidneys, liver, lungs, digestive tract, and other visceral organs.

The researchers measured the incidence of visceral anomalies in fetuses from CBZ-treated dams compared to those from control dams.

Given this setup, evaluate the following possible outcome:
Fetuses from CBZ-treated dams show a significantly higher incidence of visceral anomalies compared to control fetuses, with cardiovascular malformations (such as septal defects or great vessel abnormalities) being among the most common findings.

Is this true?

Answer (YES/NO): NO